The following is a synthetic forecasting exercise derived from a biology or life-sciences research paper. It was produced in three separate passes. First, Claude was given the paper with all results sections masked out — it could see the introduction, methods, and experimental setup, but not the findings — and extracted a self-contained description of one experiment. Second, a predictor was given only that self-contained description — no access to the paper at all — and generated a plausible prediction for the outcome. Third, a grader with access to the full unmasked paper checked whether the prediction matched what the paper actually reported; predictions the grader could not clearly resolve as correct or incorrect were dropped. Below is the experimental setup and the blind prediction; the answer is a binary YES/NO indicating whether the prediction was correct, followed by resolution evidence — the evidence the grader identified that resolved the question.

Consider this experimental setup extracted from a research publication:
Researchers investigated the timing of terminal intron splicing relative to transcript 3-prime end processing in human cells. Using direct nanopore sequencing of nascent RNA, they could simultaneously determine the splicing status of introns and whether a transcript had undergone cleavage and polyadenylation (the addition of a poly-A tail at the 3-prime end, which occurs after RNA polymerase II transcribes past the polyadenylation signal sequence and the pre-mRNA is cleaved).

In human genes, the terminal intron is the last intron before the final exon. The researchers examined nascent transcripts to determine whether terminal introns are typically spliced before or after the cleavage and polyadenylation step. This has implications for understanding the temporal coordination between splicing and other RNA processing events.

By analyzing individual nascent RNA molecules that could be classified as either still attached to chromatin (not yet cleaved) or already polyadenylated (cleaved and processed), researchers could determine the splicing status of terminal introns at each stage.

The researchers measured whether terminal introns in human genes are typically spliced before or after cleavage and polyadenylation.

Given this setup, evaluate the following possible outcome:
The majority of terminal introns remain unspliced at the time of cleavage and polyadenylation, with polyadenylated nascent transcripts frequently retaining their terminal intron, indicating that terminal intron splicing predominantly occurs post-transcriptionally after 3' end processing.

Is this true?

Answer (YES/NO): YES